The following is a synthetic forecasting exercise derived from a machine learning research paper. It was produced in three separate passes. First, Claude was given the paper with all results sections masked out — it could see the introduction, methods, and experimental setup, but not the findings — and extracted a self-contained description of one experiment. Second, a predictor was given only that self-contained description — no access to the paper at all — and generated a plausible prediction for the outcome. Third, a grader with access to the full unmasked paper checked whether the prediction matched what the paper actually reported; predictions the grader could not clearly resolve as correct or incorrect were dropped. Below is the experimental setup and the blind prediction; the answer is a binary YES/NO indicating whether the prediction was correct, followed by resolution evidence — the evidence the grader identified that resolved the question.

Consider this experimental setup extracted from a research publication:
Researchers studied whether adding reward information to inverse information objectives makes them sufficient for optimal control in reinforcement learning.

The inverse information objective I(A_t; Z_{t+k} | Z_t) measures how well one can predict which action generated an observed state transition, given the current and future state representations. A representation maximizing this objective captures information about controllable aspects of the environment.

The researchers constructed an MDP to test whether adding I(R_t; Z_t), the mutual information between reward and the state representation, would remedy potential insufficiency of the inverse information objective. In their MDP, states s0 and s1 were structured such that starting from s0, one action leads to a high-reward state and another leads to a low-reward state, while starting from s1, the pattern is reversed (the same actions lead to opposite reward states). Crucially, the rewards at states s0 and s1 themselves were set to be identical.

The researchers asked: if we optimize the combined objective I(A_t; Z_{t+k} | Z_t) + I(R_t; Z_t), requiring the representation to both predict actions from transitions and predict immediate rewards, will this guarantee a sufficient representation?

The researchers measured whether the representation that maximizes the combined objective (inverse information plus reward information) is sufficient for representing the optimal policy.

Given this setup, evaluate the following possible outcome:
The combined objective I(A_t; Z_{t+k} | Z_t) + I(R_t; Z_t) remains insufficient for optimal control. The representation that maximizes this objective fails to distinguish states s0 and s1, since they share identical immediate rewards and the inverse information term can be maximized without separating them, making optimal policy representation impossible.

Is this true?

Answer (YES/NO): YES